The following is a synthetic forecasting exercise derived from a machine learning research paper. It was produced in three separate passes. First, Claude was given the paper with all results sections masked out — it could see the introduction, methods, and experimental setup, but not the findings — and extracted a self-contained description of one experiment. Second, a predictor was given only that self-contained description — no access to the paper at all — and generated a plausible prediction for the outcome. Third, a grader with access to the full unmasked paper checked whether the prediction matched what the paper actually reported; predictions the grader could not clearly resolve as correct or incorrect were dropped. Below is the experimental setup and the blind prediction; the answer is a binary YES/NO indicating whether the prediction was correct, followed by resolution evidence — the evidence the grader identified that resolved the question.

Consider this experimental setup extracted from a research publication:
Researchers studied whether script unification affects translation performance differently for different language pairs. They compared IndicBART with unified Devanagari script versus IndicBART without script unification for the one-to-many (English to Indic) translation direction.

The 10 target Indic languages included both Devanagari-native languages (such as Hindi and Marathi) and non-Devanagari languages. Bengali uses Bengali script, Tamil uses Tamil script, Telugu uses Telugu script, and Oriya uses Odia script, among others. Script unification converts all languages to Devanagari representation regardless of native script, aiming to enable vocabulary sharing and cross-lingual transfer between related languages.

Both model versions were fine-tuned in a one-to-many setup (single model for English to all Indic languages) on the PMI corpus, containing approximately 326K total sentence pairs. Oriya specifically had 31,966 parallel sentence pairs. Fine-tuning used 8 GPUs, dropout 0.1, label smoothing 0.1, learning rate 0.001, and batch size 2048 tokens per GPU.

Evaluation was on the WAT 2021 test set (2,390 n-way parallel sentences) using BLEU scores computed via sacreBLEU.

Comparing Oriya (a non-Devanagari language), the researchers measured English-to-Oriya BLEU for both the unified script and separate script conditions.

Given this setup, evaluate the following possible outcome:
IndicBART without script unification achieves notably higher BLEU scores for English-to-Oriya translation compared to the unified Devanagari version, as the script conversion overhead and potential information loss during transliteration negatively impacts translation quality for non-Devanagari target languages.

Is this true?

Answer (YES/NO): YES